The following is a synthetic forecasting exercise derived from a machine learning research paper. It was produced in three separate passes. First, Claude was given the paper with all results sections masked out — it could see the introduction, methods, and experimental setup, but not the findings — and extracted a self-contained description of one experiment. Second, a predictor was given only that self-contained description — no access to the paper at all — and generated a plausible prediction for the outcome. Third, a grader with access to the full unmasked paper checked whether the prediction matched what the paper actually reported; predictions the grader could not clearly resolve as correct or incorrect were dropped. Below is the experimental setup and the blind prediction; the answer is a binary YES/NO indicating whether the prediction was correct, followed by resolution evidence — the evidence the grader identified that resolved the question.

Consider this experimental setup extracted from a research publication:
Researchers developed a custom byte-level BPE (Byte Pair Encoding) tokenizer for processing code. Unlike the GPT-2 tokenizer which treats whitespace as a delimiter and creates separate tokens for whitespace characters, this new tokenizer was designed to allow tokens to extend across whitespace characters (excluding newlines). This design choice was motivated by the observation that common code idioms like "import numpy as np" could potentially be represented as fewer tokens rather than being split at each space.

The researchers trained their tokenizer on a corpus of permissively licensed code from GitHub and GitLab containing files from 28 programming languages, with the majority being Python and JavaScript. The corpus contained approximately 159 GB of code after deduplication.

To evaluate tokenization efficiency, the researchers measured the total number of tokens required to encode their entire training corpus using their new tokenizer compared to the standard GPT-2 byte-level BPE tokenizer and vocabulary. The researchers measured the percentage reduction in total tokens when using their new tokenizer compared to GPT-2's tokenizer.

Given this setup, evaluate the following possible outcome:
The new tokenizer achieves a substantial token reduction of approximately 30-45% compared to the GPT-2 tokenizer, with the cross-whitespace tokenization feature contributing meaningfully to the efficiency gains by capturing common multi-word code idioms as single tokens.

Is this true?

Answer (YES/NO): YES